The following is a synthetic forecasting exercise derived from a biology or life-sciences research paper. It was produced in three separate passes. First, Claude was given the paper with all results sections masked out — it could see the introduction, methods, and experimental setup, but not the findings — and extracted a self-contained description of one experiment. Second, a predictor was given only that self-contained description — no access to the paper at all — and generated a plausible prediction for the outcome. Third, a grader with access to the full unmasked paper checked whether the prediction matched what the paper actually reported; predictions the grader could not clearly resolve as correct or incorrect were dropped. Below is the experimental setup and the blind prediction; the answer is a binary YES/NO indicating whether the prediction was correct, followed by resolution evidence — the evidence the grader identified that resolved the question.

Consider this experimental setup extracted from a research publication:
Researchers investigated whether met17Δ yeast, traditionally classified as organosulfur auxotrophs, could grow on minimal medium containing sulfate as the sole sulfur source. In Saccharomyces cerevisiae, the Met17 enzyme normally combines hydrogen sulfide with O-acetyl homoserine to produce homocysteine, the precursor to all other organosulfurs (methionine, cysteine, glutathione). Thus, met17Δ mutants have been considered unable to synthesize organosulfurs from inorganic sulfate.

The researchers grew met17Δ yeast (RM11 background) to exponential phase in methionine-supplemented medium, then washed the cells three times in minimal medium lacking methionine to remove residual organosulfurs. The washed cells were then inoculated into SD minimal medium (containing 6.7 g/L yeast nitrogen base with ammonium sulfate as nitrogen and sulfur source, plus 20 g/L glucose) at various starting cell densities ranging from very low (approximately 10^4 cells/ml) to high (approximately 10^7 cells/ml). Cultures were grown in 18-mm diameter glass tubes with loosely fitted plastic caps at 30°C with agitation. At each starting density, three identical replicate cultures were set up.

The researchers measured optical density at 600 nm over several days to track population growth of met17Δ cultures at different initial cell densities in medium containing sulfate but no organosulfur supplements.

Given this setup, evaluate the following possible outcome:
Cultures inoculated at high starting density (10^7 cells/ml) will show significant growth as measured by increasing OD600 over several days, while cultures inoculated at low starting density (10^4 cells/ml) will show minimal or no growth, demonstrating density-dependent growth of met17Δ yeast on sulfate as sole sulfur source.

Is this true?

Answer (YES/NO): YES